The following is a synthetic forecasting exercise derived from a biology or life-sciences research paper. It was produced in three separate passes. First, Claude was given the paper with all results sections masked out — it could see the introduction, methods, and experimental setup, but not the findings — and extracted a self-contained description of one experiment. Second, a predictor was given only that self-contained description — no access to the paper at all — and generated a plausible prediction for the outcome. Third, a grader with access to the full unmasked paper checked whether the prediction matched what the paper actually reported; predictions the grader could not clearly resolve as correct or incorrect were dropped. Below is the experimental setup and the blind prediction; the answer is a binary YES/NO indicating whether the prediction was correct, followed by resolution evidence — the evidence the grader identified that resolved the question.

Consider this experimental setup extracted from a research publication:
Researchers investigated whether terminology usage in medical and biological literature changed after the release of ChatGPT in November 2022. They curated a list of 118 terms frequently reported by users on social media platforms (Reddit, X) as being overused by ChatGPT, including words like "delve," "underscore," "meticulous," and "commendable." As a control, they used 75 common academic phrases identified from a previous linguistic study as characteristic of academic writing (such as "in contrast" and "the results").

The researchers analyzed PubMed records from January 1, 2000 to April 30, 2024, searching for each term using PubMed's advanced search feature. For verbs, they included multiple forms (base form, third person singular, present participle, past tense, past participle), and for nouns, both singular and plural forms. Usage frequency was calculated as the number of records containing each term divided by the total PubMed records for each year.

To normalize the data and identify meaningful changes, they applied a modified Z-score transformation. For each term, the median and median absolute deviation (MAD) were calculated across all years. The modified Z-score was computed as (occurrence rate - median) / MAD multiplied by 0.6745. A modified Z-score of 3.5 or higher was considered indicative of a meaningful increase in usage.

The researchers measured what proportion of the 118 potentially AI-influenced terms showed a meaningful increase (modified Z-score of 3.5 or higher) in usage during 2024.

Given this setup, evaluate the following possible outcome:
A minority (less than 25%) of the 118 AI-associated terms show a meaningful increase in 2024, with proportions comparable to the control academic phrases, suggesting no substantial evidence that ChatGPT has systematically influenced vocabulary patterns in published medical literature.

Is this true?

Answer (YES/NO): NO